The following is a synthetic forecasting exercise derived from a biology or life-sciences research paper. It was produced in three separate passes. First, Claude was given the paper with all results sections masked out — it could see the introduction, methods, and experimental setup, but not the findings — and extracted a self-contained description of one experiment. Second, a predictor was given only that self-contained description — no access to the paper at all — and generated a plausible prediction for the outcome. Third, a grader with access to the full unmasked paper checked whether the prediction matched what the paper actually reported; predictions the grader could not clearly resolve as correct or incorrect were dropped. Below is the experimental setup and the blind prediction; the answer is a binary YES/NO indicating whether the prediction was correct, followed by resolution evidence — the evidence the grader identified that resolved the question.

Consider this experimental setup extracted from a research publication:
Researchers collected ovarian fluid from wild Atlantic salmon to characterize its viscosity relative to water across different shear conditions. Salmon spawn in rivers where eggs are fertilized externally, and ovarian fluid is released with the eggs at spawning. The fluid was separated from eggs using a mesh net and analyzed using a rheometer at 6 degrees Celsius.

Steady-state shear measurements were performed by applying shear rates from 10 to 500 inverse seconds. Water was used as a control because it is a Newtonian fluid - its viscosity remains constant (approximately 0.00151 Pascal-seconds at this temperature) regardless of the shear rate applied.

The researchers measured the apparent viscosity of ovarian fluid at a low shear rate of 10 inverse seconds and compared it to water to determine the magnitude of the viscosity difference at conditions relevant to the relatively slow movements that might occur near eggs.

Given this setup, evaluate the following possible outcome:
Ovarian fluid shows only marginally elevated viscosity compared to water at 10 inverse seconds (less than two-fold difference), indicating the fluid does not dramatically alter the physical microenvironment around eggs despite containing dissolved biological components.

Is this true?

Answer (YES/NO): NO